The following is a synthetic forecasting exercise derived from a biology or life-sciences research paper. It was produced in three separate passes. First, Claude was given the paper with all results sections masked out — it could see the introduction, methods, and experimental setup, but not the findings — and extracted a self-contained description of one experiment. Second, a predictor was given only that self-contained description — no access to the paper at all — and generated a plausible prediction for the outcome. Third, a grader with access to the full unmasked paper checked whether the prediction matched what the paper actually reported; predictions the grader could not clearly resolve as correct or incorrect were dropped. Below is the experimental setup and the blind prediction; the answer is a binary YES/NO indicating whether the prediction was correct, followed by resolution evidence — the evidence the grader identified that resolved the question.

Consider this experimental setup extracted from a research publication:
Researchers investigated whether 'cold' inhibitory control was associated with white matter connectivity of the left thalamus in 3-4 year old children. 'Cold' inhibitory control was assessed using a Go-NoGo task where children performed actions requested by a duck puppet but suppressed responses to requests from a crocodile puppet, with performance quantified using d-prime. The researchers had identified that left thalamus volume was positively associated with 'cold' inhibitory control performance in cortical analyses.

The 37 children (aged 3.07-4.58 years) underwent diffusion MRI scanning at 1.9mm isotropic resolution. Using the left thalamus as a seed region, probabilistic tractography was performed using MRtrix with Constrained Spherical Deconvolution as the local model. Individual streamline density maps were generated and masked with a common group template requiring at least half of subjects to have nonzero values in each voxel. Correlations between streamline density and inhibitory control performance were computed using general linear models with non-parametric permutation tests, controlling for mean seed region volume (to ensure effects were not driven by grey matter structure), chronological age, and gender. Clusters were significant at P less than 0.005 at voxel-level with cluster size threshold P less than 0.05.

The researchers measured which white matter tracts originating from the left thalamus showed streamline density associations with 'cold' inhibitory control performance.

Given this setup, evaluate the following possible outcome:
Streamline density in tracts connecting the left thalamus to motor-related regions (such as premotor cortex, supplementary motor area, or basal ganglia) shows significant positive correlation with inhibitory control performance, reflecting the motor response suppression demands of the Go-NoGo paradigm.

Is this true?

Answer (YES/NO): YES